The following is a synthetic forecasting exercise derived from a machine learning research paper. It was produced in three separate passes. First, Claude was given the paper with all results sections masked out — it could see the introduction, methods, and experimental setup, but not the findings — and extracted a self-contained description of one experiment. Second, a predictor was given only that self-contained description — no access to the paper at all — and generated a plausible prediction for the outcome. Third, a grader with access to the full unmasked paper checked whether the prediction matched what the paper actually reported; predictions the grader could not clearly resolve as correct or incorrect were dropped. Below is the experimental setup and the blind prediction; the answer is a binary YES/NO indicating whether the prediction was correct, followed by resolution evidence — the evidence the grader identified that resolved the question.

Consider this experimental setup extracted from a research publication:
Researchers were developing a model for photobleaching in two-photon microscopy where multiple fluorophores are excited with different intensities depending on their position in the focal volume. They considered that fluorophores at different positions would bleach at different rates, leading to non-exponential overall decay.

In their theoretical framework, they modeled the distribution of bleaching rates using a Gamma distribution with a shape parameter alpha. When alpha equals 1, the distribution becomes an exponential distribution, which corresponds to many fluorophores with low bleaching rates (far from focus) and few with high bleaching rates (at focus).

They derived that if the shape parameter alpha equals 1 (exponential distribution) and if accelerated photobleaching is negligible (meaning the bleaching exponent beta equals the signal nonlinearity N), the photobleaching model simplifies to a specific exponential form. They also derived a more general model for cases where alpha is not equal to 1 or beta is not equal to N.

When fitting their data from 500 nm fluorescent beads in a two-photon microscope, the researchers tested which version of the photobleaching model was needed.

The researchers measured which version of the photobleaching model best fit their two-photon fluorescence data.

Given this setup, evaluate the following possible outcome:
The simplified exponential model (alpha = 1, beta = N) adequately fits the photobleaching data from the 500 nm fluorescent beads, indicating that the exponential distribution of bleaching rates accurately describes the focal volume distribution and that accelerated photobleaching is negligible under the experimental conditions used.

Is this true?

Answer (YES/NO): YES